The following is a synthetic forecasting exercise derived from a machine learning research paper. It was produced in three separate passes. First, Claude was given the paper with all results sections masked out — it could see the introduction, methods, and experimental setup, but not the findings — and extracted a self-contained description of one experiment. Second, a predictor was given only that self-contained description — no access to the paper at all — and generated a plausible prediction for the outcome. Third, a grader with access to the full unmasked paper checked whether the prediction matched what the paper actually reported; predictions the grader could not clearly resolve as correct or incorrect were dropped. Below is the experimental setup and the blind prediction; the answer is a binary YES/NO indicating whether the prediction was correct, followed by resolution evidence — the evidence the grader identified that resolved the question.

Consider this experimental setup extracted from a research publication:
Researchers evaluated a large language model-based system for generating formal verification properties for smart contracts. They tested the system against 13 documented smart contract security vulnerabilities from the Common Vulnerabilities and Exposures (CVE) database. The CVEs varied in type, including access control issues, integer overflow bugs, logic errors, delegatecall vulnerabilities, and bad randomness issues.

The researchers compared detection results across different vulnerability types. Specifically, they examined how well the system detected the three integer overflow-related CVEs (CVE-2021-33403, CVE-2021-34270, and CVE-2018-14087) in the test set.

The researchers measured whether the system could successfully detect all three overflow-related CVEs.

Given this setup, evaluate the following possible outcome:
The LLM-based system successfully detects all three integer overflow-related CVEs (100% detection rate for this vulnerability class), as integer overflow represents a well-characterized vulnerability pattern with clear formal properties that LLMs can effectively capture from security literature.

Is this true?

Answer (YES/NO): YES